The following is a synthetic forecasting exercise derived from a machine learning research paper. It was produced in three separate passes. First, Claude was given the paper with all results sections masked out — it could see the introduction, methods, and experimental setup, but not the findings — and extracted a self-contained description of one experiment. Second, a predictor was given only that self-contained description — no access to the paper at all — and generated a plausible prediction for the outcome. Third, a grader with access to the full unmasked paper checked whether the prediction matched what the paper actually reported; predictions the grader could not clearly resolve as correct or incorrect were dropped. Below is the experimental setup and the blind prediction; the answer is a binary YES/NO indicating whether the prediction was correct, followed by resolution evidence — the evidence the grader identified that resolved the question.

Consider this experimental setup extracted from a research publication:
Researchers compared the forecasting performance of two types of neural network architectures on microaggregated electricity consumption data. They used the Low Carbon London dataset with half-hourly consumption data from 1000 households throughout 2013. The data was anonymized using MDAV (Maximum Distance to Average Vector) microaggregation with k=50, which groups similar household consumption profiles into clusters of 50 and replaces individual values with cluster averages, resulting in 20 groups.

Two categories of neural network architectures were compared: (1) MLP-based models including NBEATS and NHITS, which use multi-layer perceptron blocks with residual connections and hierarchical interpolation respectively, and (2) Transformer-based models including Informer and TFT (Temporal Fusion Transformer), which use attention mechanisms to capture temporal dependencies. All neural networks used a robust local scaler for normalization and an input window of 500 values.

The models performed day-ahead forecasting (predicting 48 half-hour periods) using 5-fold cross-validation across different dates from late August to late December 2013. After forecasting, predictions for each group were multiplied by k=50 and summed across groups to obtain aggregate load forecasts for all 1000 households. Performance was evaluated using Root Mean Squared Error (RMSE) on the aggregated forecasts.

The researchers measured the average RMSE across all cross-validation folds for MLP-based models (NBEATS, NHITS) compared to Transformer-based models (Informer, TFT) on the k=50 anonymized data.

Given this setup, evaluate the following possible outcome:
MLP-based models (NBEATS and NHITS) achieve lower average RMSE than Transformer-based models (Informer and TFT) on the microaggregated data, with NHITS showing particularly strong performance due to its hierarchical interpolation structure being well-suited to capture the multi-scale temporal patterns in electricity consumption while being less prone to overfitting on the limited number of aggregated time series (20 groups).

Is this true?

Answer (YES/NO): NO